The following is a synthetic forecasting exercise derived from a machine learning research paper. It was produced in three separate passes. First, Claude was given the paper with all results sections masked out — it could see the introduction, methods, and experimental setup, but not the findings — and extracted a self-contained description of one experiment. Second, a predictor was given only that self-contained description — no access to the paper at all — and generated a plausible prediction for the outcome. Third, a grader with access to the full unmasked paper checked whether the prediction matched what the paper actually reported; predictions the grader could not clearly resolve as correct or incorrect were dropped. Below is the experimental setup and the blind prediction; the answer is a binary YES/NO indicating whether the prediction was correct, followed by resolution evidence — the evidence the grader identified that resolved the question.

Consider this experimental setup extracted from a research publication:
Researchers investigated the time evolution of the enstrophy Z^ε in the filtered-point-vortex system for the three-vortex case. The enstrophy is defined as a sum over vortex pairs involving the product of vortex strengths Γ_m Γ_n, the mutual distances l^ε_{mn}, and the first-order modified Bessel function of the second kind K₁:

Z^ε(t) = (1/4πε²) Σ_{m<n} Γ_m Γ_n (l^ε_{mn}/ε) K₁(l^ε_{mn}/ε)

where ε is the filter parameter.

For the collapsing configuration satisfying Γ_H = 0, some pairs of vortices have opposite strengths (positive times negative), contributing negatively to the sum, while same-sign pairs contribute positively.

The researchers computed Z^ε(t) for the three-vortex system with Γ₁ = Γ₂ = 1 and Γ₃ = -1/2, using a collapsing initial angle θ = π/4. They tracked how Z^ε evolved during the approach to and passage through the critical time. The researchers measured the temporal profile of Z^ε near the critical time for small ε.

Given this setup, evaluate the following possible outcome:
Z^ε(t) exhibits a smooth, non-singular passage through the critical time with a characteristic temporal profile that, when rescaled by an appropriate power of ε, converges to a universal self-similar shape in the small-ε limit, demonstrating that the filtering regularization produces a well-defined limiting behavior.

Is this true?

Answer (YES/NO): NO